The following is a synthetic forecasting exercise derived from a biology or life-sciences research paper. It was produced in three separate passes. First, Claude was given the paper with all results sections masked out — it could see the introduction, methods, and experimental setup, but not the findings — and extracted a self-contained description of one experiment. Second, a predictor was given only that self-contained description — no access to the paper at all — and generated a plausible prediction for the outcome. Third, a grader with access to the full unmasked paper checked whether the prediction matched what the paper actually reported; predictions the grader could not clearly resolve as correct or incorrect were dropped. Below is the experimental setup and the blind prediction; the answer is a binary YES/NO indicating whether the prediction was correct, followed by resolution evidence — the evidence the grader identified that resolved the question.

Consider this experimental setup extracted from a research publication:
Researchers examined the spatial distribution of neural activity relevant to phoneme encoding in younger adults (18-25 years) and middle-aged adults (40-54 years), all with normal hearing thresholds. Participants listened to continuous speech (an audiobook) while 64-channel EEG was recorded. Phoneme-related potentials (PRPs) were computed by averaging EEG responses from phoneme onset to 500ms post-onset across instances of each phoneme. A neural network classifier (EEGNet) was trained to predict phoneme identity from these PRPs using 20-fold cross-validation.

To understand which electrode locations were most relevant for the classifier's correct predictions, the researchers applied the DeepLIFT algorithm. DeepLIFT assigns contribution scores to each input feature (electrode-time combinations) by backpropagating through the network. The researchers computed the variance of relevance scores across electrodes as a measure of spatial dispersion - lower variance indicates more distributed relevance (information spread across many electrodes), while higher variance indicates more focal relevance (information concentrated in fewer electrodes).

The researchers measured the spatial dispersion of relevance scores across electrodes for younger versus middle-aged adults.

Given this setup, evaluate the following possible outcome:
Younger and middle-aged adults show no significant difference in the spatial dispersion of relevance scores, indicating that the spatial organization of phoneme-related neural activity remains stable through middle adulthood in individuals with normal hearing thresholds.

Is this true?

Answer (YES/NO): NO